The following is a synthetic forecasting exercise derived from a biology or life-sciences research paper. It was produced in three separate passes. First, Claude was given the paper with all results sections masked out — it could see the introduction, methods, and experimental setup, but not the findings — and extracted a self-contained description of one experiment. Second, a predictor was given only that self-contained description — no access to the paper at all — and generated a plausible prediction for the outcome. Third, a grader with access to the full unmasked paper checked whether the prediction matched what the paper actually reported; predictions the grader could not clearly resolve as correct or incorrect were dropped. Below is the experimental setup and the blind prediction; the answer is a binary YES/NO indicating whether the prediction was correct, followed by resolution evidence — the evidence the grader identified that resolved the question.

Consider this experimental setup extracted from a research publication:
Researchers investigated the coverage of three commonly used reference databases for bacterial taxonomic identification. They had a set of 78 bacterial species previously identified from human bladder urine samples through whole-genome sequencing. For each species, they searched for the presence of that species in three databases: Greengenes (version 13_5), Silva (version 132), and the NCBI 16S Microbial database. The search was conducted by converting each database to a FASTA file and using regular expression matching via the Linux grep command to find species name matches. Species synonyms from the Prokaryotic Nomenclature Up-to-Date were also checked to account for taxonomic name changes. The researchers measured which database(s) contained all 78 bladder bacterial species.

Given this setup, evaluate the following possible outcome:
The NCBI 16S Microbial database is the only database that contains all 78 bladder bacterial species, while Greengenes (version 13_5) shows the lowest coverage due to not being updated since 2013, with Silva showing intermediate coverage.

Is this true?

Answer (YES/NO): NO